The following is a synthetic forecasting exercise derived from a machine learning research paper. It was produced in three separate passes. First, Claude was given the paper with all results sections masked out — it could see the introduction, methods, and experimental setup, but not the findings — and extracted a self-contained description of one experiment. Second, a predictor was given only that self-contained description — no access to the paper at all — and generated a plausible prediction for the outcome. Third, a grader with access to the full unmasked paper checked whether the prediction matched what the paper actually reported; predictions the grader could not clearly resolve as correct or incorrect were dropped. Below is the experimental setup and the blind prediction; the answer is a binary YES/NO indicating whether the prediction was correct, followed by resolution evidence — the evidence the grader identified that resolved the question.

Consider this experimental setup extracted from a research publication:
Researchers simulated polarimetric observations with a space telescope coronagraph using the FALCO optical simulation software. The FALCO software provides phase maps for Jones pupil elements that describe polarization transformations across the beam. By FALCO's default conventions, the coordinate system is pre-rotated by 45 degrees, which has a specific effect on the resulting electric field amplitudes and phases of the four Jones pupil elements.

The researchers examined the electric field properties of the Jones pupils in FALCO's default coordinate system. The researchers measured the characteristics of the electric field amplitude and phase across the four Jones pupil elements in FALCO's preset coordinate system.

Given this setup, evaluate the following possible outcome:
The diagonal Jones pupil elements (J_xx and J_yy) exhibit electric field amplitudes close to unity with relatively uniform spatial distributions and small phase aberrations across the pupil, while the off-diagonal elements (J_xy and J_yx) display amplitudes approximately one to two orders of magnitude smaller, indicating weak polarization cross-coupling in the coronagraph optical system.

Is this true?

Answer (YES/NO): NO